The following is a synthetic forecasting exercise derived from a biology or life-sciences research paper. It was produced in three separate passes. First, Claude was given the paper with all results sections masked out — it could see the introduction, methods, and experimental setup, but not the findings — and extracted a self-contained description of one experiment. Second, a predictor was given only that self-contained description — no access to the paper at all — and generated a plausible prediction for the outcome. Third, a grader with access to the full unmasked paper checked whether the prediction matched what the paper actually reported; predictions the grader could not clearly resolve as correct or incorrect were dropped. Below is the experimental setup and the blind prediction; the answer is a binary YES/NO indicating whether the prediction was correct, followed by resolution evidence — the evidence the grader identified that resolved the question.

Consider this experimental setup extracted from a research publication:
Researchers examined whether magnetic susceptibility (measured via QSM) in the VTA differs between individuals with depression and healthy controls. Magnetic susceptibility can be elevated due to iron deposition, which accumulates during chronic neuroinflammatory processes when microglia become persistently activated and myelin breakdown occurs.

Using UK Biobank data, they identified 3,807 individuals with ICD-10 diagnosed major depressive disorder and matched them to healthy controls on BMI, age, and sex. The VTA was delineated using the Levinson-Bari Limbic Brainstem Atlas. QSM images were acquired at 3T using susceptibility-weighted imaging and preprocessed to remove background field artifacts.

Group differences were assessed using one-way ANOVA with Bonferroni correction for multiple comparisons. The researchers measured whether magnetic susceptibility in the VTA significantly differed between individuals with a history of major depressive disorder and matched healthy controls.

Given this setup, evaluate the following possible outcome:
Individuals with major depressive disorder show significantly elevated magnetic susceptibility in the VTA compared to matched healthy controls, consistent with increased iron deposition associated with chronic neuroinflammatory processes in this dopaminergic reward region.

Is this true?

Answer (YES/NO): NO